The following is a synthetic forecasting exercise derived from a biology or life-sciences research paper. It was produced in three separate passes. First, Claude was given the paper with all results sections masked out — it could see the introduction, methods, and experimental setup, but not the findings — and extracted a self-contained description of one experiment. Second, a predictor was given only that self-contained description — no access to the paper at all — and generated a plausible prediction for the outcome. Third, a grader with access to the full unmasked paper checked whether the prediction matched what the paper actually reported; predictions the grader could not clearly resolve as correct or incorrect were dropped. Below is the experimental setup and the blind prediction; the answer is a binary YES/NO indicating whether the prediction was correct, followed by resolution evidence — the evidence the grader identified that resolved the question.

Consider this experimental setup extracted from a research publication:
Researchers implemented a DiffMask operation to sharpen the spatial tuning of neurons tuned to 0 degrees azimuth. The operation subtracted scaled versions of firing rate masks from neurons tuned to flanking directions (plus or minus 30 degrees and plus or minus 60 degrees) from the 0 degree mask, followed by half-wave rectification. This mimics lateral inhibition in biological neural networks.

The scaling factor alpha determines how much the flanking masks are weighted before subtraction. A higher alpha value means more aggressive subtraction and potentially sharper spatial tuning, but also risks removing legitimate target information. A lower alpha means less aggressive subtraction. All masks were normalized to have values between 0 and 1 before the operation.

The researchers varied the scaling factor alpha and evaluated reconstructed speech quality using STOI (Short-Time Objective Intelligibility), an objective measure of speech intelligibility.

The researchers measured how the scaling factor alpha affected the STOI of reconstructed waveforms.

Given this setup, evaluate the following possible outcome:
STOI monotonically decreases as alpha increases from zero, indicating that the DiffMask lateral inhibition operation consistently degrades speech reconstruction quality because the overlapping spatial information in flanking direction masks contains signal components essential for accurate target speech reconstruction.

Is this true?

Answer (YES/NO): NO